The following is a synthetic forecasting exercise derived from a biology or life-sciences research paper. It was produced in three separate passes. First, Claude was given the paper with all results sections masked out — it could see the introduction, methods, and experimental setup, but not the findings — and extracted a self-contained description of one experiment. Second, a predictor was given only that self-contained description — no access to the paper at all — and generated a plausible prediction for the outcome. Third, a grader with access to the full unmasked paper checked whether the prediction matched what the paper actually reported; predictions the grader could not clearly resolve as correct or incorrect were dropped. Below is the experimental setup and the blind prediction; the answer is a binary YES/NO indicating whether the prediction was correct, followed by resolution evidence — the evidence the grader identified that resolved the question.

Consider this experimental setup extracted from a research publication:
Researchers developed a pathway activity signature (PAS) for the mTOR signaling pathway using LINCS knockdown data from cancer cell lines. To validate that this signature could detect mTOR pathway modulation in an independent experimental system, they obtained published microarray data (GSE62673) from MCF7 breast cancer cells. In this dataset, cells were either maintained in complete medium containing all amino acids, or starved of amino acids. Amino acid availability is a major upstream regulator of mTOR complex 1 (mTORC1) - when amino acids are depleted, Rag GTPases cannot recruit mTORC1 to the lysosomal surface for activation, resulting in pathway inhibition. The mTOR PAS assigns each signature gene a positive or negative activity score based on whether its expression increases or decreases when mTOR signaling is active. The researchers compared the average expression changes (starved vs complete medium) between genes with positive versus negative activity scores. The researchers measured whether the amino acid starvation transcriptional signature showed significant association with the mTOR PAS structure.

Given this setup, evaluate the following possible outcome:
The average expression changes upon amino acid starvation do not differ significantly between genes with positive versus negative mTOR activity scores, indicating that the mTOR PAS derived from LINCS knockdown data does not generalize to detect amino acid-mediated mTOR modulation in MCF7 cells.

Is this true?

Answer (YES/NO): NO